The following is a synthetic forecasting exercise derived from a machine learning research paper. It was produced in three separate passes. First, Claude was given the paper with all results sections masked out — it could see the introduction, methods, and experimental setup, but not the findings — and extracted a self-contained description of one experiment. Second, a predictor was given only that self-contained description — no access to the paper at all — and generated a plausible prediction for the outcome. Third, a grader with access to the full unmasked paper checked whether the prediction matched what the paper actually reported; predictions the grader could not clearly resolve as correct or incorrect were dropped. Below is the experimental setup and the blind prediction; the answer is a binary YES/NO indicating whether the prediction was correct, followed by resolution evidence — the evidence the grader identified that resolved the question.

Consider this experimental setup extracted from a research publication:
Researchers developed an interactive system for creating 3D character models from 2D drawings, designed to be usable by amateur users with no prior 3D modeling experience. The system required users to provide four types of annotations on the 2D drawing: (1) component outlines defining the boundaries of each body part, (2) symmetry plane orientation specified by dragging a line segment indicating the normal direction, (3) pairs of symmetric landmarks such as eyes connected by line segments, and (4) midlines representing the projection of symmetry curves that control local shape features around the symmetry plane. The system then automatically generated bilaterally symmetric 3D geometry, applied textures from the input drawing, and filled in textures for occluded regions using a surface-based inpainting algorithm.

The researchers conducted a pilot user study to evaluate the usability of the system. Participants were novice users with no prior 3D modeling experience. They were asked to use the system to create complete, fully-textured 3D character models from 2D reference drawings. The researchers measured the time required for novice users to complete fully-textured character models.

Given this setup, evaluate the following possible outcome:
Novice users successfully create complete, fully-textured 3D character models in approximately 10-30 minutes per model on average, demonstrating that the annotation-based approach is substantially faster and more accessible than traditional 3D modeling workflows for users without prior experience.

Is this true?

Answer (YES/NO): NO